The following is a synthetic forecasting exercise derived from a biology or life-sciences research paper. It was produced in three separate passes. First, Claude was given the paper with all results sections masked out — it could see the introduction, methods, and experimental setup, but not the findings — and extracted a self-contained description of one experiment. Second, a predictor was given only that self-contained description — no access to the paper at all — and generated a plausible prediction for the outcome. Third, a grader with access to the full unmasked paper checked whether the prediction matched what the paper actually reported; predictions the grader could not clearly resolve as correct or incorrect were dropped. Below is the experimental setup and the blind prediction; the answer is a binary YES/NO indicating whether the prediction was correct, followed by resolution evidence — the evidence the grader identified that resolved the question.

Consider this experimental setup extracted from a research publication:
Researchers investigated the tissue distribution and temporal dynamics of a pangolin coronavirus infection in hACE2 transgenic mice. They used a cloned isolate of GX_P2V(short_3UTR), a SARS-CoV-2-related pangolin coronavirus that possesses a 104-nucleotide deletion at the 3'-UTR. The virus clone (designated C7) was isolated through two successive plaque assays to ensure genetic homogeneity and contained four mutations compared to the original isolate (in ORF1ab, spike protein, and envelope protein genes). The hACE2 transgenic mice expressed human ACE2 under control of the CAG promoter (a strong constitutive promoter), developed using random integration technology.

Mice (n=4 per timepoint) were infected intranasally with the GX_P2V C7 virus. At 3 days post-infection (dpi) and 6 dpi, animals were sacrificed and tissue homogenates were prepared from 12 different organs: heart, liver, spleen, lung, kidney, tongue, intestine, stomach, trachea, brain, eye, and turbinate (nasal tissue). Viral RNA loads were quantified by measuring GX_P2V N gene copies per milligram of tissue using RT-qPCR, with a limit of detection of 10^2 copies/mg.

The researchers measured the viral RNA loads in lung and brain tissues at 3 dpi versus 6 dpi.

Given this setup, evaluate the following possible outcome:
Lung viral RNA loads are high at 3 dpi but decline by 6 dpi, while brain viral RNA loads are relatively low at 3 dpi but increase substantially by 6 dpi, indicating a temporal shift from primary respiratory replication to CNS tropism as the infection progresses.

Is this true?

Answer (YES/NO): NO